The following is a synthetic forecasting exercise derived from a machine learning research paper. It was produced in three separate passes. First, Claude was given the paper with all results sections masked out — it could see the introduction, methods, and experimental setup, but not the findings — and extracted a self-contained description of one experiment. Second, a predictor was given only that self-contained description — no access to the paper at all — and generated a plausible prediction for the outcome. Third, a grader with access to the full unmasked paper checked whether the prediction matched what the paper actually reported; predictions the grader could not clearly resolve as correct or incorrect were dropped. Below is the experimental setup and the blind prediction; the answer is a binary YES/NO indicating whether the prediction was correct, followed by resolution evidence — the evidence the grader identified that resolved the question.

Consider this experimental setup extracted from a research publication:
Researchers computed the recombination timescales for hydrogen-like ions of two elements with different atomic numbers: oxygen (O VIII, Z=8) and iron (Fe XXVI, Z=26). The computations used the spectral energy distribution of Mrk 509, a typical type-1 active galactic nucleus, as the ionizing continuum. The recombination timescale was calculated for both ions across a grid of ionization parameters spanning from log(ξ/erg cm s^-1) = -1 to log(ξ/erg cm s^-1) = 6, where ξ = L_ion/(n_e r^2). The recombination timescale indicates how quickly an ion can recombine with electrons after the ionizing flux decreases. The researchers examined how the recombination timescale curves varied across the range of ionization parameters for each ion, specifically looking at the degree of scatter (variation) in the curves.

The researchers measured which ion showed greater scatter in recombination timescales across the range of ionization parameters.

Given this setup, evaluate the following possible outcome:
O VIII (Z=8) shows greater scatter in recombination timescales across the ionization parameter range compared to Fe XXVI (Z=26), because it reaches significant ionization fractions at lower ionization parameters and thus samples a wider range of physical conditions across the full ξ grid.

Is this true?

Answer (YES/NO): YES